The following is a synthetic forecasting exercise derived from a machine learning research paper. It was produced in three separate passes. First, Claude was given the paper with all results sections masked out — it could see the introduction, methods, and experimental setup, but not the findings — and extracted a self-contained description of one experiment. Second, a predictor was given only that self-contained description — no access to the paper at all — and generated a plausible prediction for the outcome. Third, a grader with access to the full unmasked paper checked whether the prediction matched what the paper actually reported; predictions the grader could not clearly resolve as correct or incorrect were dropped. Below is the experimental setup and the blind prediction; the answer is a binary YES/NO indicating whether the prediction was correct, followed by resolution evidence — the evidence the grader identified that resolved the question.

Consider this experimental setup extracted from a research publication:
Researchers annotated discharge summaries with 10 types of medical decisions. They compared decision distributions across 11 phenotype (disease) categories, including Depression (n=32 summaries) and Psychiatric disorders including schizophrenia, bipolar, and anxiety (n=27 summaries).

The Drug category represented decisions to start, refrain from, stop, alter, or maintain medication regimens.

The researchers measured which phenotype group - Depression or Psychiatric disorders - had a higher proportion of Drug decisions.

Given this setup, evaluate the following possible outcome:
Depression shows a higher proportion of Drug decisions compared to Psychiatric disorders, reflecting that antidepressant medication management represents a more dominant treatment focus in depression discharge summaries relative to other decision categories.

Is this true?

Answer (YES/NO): YES